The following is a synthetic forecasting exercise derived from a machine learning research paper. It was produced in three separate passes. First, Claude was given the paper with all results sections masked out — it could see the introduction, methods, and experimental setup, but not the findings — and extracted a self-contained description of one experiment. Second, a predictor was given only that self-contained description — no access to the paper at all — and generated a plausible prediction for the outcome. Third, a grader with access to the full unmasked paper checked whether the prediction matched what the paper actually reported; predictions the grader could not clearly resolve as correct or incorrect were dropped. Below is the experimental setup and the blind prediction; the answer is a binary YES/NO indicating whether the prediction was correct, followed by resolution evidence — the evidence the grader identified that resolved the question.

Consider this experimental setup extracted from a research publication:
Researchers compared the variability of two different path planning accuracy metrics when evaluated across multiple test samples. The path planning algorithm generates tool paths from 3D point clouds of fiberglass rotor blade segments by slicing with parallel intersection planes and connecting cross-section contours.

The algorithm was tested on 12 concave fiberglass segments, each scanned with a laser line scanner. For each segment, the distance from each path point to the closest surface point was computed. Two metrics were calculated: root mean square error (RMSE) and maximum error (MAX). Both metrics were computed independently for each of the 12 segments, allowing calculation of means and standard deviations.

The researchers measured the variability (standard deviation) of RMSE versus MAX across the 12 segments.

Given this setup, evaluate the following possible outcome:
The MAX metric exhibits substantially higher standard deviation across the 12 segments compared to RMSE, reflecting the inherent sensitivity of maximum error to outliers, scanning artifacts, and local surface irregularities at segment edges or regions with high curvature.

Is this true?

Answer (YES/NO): YES